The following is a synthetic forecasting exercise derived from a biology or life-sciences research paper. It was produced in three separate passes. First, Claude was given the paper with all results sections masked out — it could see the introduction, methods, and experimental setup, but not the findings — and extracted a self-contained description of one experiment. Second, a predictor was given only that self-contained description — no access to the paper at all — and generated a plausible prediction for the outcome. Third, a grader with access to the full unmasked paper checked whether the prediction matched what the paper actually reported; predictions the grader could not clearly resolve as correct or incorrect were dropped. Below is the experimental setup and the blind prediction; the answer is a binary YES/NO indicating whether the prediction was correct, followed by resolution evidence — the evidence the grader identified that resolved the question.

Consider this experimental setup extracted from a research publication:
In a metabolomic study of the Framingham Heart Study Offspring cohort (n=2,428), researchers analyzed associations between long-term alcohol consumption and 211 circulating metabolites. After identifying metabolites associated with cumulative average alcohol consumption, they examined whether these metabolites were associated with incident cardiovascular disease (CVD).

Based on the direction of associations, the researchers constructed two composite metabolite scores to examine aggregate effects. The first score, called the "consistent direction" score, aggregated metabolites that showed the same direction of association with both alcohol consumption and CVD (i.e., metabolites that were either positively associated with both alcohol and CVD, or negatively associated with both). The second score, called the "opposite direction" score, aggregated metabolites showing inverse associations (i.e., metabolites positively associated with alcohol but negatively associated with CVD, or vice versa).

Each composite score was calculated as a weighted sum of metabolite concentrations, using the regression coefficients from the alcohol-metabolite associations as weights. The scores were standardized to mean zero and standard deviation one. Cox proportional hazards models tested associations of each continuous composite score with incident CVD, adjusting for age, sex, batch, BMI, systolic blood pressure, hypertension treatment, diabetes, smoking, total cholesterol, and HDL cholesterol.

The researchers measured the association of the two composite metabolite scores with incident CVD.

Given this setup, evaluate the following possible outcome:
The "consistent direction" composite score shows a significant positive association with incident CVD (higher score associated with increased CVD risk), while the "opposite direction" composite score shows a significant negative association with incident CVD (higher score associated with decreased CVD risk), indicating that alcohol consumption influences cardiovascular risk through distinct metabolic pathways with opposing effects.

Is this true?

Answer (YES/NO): YES